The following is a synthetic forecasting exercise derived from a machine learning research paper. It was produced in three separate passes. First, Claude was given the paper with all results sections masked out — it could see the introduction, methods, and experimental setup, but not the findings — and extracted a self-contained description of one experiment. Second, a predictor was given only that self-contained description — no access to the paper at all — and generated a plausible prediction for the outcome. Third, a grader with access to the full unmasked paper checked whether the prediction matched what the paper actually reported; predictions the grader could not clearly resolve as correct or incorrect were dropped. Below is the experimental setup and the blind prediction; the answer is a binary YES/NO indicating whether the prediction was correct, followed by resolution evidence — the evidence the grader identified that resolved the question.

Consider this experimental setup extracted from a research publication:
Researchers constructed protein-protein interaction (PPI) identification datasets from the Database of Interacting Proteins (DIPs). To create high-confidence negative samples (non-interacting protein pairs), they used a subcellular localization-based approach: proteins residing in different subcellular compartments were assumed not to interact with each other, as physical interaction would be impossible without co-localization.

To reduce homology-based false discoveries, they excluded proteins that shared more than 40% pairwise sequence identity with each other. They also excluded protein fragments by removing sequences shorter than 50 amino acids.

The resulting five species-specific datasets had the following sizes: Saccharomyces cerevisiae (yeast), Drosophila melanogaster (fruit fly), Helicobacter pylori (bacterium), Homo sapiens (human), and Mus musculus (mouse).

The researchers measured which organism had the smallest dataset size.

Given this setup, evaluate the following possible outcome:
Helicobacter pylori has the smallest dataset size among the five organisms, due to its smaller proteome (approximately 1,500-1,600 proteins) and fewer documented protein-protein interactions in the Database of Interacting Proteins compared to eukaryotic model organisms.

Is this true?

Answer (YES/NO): NO